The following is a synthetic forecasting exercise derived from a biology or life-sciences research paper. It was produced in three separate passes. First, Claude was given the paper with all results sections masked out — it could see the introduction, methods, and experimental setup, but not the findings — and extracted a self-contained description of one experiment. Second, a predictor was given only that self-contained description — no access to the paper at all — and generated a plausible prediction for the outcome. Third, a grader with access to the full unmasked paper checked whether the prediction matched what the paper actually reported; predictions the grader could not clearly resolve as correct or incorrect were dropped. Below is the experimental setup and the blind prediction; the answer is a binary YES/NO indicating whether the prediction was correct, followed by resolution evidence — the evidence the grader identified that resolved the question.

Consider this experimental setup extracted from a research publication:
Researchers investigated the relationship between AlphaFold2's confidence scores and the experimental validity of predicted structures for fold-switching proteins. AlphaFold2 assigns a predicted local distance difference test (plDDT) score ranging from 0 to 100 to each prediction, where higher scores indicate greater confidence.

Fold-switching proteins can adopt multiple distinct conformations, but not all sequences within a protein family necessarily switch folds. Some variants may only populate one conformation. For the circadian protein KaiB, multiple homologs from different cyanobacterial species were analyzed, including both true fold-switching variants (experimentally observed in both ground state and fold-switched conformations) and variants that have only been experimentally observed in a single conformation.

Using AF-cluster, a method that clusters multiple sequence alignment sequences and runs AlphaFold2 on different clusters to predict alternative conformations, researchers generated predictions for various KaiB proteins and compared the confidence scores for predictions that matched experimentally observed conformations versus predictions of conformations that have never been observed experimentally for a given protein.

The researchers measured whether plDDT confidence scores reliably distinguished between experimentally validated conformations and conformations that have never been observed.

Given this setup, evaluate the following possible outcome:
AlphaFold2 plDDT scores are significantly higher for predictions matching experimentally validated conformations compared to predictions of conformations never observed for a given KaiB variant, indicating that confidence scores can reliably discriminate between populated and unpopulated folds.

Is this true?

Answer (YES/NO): NO